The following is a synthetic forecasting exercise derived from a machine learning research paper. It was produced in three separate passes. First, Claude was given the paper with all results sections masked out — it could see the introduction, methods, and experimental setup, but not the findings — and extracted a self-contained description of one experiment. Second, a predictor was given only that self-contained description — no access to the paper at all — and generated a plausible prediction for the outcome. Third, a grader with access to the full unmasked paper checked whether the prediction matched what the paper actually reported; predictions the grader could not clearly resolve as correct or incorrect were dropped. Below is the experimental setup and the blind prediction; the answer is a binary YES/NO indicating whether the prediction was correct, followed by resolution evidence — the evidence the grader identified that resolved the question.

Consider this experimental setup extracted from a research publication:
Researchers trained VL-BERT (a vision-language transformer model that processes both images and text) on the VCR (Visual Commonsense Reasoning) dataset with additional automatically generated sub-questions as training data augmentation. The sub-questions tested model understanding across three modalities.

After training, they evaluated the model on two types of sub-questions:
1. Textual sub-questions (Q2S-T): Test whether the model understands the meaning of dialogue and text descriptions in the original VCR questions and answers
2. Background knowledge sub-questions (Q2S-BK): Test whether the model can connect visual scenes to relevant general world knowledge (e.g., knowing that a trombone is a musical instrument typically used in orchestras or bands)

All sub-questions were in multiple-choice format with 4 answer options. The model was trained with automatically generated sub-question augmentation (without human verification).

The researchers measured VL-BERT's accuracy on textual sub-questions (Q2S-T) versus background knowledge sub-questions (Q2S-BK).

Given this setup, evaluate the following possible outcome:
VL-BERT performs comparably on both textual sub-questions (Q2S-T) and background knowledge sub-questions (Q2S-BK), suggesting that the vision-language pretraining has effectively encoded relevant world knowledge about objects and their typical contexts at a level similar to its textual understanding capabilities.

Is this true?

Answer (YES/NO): NO